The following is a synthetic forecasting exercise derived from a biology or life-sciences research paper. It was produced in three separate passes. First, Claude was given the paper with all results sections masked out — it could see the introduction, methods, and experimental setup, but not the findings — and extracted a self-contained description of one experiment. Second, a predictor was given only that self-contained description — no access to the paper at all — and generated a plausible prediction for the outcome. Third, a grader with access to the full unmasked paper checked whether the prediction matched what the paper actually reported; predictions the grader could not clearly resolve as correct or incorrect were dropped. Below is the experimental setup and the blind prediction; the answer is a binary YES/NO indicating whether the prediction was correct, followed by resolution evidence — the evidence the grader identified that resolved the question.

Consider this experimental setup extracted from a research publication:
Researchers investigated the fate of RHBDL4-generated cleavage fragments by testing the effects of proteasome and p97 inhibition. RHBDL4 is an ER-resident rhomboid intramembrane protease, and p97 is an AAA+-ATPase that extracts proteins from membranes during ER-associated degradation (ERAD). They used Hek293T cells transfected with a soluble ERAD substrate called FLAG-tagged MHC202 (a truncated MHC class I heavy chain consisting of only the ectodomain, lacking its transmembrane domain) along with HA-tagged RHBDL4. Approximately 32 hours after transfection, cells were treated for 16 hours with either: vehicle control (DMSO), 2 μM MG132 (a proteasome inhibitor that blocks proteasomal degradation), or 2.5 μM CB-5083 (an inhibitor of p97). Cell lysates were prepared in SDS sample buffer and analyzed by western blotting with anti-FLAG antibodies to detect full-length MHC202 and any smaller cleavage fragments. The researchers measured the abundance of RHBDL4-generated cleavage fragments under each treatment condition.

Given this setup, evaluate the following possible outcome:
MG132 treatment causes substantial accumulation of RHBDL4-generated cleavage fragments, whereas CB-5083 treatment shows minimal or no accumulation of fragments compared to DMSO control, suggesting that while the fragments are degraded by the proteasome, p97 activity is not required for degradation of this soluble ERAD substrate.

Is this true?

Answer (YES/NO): NO